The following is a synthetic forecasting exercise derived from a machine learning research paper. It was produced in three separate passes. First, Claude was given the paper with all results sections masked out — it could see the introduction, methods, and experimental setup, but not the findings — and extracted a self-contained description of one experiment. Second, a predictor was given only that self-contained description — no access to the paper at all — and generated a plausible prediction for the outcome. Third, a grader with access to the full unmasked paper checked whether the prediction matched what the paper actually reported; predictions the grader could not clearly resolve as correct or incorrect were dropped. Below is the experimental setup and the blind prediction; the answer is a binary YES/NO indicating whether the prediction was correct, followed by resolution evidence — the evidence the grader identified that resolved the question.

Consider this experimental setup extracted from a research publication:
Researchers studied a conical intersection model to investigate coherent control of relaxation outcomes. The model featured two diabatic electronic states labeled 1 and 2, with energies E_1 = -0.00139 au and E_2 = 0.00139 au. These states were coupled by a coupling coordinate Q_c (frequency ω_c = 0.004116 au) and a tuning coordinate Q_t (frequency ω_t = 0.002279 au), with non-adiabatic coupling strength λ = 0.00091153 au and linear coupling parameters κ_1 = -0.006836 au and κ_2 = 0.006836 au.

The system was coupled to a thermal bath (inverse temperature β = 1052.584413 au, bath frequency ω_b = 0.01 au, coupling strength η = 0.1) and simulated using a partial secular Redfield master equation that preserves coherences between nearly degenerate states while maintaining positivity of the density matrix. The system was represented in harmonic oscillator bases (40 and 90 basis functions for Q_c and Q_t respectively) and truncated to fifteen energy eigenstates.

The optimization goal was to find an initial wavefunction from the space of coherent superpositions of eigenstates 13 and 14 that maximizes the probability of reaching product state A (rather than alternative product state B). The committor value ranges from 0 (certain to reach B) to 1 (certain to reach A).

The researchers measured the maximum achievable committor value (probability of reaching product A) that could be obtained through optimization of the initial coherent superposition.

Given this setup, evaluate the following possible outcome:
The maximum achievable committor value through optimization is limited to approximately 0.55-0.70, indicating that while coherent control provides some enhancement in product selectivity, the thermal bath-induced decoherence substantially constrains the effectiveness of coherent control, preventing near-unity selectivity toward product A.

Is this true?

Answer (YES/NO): NO